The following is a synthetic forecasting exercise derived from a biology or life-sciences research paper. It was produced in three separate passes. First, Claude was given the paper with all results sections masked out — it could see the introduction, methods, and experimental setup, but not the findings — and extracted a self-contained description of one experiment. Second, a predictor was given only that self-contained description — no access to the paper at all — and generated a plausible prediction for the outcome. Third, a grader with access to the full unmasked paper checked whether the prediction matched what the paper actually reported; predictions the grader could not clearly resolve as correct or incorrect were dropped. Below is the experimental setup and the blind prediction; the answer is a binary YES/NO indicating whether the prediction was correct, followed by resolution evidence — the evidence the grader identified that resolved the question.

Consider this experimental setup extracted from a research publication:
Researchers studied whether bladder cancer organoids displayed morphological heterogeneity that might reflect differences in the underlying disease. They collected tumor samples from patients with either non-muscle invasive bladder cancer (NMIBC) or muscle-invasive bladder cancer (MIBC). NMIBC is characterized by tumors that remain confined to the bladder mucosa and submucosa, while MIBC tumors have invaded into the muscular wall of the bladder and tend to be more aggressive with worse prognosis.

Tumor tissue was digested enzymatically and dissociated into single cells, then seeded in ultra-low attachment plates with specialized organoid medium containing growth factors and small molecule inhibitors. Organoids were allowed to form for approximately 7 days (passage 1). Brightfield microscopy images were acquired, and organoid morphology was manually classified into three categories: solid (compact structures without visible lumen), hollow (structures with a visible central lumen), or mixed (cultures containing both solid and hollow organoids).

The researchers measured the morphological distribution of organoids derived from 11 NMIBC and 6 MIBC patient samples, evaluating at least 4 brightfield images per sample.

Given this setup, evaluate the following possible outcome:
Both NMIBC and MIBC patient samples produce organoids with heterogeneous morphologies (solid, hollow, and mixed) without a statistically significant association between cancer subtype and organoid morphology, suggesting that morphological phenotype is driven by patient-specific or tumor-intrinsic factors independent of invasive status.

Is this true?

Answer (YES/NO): YES